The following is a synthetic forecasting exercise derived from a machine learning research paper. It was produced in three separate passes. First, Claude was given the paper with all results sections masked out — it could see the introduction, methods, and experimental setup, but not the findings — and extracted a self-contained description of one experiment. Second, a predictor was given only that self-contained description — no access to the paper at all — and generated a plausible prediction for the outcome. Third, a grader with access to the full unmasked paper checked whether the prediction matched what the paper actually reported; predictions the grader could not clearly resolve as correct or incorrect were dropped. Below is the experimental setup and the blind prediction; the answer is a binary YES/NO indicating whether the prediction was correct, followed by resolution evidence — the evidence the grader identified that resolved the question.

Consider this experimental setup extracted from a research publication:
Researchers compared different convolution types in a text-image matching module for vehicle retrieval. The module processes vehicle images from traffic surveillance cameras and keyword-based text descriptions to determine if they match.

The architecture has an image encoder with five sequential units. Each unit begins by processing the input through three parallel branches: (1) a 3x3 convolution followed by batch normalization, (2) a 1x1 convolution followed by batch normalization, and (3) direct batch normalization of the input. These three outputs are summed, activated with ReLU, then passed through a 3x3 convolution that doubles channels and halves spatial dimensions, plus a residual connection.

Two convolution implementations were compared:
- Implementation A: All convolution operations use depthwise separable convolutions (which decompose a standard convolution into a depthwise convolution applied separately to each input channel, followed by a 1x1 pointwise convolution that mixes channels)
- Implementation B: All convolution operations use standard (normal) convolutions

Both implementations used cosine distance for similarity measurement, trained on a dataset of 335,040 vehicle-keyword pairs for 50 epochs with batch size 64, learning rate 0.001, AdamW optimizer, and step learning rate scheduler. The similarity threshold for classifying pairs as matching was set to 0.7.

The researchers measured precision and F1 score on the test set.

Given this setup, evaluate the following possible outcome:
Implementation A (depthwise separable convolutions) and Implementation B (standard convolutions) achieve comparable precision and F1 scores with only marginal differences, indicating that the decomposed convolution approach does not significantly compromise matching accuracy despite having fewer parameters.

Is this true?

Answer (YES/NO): YES